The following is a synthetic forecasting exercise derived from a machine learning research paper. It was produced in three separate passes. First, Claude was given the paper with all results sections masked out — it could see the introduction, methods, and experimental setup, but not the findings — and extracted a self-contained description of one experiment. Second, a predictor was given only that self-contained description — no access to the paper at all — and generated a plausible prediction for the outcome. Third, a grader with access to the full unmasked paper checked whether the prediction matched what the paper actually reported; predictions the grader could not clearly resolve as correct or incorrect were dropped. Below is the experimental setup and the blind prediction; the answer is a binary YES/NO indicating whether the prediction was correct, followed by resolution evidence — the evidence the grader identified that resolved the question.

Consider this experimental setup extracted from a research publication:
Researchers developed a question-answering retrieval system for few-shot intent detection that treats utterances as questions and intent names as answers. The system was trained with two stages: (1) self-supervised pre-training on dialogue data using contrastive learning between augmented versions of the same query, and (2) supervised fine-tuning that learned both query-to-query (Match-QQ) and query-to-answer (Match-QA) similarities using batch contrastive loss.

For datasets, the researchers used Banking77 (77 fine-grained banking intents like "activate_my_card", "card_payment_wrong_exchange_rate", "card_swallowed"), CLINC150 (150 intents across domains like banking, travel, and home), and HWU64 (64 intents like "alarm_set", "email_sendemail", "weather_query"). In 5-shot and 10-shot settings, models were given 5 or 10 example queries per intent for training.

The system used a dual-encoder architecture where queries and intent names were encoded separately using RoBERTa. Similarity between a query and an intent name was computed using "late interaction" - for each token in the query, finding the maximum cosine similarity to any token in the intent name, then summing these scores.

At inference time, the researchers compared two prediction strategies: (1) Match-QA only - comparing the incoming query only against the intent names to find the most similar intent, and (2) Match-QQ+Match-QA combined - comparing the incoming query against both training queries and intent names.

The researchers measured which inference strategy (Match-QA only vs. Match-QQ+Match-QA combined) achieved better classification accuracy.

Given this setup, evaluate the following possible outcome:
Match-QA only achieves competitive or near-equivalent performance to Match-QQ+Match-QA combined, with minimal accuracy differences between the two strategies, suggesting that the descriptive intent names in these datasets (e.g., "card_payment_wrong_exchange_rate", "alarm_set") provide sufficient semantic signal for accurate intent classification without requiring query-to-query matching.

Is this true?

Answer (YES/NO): YES